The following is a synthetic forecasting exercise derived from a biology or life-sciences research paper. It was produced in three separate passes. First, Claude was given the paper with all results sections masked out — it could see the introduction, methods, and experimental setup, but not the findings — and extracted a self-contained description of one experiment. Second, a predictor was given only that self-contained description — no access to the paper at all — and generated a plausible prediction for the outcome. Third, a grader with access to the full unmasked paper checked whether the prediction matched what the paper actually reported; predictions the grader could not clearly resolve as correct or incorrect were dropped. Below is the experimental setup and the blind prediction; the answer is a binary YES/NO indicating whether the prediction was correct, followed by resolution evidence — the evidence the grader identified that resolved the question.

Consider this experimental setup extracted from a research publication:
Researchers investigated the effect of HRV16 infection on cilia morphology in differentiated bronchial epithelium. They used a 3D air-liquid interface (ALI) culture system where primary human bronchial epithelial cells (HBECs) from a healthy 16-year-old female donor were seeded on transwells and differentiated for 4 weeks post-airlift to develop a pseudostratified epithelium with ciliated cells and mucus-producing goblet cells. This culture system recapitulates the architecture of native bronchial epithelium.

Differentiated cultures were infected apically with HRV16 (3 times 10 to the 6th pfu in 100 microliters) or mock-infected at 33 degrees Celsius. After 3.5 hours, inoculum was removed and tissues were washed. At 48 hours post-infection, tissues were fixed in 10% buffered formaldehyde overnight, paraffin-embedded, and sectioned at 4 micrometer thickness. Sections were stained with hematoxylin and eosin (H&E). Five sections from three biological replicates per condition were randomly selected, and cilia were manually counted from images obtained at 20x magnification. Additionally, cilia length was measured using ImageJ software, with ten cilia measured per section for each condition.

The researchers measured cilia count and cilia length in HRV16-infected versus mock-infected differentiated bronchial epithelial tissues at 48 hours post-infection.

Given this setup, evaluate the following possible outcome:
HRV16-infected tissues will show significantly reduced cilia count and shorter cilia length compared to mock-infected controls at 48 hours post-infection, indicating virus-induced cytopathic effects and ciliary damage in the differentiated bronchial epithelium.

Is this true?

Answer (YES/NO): YES